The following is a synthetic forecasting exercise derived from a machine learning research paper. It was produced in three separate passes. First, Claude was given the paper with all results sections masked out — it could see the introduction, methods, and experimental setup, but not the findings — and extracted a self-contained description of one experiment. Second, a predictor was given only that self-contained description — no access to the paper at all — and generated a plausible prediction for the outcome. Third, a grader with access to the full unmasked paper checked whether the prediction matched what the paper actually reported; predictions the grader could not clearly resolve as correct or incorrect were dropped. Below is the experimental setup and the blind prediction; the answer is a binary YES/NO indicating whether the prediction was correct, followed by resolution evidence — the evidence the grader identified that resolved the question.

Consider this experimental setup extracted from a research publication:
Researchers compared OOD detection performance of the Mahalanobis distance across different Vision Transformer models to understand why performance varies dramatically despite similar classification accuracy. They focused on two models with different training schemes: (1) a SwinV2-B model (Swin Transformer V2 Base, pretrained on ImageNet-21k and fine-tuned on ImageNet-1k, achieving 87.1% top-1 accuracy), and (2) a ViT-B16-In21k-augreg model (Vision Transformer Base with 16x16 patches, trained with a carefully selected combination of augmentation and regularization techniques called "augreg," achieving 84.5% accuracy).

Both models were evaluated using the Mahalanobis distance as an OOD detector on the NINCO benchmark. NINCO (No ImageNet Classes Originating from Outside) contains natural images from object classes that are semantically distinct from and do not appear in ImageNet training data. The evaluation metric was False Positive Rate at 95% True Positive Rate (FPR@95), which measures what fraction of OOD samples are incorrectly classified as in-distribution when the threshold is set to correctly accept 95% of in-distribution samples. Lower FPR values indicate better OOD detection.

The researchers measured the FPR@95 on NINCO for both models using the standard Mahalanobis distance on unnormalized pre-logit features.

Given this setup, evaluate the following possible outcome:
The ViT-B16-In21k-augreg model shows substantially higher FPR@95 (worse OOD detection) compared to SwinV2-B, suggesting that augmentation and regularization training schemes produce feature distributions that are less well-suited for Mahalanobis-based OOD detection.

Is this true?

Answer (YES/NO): NO